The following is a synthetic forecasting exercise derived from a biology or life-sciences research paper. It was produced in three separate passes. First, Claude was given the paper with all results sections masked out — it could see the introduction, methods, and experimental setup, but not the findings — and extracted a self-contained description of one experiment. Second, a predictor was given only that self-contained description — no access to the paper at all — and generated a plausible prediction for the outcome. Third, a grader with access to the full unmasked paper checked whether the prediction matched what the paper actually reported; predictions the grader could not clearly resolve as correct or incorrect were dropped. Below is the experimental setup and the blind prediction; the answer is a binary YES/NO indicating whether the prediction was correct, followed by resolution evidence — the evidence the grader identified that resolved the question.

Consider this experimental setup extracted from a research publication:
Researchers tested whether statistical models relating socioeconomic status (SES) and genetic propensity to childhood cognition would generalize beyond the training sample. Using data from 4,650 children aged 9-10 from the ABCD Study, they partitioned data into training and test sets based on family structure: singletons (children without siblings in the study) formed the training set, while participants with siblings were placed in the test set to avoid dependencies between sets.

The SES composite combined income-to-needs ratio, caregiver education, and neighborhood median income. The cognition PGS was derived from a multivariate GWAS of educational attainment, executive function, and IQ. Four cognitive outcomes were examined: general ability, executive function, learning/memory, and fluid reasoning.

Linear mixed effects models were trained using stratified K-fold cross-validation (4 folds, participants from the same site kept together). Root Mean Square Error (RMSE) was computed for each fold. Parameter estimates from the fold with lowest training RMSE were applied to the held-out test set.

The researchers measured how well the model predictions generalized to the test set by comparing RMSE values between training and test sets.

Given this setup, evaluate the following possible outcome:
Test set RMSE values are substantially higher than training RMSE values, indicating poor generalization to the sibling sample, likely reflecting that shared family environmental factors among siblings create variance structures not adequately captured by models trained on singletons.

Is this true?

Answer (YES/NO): NO